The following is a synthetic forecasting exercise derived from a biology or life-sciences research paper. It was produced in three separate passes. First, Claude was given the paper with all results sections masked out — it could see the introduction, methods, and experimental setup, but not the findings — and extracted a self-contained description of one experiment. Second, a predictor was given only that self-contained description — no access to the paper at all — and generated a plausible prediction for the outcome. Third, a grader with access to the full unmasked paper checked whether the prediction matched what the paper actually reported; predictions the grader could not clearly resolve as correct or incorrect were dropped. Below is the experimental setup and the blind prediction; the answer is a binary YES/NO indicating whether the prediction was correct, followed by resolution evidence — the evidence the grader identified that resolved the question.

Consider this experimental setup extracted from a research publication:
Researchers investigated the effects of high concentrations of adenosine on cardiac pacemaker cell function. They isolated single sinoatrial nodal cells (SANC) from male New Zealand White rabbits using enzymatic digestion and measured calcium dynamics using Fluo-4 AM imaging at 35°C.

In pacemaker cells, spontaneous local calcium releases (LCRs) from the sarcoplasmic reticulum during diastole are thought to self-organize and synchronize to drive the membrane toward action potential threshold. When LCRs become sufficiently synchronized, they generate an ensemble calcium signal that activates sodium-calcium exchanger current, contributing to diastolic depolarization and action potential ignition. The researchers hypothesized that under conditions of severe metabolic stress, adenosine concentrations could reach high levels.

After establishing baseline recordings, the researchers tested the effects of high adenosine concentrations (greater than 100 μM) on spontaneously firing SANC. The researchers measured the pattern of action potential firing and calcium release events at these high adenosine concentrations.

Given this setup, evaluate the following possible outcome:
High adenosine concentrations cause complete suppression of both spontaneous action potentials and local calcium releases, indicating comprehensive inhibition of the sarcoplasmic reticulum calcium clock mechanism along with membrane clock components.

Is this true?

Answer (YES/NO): NO